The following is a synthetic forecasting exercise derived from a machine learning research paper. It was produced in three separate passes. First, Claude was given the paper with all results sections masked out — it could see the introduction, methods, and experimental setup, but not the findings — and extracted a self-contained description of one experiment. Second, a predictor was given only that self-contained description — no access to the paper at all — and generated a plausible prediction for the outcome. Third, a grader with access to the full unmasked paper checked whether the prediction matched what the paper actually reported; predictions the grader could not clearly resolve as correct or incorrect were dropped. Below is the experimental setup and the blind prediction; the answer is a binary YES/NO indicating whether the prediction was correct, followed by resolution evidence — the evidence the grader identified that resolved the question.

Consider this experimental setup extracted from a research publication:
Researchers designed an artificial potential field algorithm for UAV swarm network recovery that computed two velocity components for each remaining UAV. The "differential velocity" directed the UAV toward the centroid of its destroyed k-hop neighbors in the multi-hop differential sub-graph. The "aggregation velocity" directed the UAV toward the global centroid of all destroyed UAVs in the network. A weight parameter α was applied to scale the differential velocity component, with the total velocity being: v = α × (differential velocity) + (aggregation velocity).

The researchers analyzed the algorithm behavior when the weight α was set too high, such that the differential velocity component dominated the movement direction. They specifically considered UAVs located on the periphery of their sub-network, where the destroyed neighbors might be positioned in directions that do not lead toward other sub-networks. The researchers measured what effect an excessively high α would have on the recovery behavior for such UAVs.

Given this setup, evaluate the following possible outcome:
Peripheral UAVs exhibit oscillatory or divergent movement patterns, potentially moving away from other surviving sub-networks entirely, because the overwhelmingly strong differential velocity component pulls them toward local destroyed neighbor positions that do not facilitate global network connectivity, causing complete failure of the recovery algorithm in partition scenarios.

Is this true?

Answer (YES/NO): YES